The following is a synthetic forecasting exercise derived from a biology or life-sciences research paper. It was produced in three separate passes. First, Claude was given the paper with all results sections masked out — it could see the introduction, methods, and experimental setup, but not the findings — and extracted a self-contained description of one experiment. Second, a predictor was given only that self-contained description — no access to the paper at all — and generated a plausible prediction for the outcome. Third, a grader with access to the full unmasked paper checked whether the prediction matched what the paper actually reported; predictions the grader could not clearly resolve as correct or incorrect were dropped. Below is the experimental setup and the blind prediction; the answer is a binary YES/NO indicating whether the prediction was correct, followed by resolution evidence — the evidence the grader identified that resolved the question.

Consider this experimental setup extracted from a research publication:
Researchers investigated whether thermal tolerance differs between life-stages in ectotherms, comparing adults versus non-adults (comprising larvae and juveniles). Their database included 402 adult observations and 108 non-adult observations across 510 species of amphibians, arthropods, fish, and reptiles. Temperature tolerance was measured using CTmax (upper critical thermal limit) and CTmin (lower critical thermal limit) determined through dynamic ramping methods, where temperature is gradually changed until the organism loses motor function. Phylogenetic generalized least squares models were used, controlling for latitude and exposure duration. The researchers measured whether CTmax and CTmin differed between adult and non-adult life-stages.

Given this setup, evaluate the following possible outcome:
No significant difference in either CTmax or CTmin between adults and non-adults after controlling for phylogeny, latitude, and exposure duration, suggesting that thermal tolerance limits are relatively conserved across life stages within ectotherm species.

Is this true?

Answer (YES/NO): YES